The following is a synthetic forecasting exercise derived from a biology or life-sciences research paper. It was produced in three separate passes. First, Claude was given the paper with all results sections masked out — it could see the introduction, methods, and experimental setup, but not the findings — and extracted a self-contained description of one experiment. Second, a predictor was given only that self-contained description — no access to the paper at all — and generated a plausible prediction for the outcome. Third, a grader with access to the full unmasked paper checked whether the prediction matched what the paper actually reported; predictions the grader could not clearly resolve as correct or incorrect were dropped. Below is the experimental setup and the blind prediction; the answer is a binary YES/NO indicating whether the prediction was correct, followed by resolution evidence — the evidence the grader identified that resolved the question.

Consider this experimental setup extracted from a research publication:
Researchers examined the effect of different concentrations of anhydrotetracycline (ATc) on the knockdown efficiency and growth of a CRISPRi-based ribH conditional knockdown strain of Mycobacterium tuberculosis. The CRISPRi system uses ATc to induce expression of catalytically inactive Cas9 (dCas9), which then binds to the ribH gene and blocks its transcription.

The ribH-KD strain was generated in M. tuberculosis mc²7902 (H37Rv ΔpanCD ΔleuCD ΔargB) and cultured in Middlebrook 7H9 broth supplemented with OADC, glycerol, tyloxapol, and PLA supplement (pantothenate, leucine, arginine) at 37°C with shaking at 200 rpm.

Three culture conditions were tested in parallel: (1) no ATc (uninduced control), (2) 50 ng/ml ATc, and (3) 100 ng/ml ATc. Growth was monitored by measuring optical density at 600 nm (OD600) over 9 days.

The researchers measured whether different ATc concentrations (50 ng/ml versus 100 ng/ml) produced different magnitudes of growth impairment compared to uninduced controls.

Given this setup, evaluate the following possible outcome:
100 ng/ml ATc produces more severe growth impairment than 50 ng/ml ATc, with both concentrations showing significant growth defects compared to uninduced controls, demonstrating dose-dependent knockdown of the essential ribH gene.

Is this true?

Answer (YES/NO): YES